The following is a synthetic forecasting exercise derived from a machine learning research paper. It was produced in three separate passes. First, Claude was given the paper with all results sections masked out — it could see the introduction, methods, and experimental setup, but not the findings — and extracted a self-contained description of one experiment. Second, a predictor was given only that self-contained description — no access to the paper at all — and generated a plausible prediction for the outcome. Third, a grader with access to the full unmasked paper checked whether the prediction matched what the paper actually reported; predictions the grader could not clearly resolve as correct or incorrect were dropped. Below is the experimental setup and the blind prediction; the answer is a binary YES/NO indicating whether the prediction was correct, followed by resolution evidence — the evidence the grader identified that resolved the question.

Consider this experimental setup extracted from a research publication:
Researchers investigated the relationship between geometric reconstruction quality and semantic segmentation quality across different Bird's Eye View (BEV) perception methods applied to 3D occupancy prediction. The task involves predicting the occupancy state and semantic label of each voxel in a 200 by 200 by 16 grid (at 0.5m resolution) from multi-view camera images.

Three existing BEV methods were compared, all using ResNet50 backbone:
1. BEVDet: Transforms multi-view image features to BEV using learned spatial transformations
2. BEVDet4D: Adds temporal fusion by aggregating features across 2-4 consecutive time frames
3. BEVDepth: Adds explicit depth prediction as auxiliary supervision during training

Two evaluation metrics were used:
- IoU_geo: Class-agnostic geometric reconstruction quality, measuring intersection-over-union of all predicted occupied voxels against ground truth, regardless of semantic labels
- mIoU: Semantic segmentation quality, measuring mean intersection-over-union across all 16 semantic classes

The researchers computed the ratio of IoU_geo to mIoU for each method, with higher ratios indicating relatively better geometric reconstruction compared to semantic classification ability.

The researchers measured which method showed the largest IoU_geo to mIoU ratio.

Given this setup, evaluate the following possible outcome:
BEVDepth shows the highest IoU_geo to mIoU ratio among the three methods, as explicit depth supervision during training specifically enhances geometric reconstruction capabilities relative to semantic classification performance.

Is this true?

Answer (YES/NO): NO